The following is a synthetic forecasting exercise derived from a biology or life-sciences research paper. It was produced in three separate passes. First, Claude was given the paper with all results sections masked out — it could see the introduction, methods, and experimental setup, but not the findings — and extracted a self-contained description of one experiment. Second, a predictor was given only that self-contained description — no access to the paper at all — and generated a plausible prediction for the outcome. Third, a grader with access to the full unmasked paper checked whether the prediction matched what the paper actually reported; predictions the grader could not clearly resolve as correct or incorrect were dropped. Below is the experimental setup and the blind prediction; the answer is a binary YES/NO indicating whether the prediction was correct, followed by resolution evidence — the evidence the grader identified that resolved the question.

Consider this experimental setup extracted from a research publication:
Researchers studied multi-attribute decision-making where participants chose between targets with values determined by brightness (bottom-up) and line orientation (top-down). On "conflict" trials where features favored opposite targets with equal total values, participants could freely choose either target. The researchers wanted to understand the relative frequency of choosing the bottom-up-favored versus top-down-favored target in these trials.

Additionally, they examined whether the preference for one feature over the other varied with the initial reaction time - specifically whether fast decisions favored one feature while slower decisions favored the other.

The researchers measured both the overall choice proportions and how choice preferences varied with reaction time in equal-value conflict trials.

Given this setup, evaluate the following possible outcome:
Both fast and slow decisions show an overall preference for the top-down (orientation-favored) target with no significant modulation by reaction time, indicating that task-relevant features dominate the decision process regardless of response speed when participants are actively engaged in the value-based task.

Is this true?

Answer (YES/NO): NO